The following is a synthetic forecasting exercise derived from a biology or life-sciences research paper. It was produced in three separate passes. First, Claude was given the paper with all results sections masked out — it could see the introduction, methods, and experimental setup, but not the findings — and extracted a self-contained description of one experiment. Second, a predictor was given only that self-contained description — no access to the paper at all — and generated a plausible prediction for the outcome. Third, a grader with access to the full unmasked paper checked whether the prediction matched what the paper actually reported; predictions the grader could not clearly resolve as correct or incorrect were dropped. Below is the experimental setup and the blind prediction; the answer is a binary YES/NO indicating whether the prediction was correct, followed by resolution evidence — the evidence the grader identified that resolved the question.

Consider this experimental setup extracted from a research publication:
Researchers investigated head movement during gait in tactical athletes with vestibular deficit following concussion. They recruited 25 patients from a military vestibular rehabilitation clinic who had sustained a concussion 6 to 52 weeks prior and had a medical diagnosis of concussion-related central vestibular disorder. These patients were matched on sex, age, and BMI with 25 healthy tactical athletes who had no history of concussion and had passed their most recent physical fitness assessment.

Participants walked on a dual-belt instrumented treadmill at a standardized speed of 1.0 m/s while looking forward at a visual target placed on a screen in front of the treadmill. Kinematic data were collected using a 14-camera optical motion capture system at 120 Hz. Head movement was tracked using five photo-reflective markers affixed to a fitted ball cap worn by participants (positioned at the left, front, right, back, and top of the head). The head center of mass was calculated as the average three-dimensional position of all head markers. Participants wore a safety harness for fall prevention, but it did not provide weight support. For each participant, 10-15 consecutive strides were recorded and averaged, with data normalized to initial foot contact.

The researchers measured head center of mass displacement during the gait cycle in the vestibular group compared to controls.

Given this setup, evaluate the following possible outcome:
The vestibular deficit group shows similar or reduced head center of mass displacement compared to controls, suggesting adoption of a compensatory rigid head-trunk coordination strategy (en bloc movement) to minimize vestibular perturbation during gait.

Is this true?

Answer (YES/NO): YES